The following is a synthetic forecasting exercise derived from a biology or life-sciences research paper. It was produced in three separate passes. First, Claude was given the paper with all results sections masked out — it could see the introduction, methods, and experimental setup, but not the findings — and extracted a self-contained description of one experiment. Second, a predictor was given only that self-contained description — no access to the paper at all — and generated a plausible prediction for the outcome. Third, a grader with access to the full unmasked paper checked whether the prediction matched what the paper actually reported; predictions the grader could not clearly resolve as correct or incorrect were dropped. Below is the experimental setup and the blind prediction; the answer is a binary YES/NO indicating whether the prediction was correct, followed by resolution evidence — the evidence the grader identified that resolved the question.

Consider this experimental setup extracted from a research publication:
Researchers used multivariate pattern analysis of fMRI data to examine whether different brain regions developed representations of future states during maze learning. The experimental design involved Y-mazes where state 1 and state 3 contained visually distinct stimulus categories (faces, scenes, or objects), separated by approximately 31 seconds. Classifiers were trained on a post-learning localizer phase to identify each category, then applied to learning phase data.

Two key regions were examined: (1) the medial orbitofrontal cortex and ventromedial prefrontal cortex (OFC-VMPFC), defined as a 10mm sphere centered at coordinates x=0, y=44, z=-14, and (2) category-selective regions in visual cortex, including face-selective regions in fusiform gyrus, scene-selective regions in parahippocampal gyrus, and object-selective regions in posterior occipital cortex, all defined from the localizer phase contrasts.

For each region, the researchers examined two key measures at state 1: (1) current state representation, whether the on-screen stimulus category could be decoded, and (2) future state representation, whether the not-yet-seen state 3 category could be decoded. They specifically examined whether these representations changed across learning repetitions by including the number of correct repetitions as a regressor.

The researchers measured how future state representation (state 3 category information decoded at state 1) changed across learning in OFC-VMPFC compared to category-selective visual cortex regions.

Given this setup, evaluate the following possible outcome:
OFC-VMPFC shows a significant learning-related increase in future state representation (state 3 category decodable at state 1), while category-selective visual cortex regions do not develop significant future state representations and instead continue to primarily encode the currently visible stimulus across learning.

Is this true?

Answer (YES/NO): YES